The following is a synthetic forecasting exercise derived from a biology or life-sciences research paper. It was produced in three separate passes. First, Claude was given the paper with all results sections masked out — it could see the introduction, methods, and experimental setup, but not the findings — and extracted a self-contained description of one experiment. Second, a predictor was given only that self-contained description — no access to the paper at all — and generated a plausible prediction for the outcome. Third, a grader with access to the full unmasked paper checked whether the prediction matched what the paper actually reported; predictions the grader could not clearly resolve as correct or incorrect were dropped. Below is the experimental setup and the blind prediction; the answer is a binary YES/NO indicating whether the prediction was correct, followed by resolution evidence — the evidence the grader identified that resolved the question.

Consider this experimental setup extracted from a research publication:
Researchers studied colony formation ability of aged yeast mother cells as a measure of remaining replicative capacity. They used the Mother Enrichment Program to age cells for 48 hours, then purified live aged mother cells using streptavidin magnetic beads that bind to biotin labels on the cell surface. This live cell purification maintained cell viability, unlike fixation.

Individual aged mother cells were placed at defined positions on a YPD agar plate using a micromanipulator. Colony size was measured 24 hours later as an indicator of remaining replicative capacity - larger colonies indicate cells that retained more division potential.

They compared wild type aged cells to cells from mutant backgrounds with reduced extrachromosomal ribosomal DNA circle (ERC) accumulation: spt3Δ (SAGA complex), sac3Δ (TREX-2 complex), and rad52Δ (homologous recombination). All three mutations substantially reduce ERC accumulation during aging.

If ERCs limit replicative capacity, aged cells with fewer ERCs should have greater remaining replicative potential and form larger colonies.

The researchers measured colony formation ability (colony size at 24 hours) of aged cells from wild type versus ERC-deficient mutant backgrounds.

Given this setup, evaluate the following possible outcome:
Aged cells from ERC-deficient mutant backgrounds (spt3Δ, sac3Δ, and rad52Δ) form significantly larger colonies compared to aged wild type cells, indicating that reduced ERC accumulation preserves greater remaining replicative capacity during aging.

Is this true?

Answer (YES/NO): NO